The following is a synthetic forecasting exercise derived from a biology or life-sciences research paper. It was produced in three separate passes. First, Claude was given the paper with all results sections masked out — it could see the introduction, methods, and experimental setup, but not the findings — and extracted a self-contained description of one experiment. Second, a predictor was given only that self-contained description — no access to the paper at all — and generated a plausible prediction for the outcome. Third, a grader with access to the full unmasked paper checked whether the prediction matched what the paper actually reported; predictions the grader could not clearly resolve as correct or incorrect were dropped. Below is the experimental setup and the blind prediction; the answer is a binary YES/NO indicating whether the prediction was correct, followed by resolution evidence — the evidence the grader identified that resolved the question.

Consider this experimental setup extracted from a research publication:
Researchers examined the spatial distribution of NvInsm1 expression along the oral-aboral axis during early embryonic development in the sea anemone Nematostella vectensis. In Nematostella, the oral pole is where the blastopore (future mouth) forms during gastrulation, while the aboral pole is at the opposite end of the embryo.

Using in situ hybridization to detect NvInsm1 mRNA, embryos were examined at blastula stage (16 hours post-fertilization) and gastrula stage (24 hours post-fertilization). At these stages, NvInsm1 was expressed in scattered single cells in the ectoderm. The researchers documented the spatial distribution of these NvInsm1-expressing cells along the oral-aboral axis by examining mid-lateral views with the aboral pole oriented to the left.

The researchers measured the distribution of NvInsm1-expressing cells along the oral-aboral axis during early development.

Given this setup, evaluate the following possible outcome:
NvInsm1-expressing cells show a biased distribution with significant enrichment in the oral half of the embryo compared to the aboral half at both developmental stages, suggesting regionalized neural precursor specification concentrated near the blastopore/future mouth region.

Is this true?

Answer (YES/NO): NO